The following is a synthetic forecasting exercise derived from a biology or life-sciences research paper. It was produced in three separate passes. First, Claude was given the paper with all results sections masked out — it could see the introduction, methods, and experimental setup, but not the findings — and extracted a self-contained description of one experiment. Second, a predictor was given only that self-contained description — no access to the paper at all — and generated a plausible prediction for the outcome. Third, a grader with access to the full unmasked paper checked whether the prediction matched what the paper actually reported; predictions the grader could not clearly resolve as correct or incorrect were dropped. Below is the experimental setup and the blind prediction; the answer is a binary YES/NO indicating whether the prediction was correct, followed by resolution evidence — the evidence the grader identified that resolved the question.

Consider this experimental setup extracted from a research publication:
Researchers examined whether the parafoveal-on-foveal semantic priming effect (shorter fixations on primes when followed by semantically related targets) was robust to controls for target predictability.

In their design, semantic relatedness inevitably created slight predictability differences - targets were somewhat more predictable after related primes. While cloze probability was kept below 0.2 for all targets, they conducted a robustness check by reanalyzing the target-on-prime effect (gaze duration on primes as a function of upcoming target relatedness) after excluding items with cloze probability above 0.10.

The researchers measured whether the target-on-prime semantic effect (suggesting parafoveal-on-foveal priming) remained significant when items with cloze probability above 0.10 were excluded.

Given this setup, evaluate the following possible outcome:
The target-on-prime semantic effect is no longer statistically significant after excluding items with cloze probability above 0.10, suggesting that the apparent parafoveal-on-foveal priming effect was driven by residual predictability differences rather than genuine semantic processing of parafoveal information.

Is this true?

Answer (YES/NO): YES